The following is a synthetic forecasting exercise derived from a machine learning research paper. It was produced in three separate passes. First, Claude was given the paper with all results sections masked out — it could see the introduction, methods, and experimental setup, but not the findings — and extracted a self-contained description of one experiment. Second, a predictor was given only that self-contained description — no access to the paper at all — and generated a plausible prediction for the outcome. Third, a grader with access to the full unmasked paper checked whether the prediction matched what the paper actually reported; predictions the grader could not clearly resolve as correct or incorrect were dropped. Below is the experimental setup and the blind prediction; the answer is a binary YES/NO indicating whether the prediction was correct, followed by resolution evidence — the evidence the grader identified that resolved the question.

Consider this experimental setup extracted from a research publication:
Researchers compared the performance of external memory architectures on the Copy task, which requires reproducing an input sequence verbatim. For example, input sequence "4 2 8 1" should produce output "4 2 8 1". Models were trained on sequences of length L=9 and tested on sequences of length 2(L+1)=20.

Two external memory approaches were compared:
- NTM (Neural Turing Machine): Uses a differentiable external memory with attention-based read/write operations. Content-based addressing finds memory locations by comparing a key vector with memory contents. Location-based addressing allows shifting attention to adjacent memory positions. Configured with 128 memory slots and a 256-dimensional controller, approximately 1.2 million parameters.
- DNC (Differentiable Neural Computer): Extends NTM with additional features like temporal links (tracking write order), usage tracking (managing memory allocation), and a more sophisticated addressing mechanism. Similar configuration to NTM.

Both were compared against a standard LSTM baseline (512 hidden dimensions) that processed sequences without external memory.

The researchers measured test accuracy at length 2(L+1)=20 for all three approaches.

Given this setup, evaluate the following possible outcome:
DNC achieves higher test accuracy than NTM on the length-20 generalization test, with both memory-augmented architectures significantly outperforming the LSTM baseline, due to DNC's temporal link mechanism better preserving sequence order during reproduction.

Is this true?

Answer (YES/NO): NO